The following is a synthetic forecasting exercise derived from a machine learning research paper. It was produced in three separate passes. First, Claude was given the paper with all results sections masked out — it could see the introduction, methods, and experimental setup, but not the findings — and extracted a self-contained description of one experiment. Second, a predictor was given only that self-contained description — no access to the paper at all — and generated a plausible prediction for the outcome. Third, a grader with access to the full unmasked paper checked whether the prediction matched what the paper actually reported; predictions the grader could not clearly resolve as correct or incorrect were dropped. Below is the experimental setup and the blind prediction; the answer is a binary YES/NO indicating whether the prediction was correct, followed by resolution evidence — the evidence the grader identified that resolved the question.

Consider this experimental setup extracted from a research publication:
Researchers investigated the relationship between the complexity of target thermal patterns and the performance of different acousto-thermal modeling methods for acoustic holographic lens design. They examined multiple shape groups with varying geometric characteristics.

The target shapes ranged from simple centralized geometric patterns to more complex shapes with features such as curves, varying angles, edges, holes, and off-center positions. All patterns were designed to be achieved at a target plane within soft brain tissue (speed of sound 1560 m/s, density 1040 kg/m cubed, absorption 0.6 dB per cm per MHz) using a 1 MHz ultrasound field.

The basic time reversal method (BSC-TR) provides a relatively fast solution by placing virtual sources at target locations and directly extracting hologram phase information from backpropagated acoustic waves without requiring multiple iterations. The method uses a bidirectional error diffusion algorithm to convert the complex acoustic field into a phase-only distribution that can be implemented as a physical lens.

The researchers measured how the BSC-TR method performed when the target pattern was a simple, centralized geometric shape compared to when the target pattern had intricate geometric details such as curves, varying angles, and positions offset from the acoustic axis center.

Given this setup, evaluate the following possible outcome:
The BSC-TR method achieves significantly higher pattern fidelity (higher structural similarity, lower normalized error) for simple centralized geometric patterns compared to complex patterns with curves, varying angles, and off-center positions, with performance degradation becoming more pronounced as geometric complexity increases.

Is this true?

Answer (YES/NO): NO